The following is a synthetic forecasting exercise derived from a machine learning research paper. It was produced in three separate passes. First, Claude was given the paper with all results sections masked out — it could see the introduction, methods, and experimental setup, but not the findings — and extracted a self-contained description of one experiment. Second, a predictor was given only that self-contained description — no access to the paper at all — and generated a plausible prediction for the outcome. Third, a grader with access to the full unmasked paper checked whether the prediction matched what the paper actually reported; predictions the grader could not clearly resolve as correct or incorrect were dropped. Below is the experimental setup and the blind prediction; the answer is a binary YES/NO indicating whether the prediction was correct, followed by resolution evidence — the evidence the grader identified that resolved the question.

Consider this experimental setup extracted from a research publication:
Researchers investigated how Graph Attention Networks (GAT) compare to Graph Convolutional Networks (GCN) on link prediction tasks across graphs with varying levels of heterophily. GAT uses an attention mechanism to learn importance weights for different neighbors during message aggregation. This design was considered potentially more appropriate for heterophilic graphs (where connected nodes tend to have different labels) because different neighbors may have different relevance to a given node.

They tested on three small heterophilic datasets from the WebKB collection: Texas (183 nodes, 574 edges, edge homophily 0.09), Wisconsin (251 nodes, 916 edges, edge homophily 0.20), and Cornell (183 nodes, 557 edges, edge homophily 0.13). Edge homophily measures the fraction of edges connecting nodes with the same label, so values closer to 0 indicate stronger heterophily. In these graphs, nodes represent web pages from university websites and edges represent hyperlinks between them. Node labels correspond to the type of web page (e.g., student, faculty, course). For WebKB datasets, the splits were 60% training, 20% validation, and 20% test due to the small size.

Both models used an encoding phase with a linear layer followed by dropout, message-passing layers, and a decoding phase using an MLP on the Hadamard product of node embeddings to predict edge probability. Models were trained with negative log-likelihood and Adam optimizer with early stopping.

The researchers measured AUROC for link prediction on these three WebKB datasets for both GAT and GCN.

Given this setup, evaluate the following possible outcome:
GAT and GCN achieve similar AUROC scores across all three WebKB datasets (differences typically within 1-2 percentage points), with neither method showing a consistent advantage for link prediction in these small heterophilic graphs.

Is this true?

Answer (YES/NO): NO